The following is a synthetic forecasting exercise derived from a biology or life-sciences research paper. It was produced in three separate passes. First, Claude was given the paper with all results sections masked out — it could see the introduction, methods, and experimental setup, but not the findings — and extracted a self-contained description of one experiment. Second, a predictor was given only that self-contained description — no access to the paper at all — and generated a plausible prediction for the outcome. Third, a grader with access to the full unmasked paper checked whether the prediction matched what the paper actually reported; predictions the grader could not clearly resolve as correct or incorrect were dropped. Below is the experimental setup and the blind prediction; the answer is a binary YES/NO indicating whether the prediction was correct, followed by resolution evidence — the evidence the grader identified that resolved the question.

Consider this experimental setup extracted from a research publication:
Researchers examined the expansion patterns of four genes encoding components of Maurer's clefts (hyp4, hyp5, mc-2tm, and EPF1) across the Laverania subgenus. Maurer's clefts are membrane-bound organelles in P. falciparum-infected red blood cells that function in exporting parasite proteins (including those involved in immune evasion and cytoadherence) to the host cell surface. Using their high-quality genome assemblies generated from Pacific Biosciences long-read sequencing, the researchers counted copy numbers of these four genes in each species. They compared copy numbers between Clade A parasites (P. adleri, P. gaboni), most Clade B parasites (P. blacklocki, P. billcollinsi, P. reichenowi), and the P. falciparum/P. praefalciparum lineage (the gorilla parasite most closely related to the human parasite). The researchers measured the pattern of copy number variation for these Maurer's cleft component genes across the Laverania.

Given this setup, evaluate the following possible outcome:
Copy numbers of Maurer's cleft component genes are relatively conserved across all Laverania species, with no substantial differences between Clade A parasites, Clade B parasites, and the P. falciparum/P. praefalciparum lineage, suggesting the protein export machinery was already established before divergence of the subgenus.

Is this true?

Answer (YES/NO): NO